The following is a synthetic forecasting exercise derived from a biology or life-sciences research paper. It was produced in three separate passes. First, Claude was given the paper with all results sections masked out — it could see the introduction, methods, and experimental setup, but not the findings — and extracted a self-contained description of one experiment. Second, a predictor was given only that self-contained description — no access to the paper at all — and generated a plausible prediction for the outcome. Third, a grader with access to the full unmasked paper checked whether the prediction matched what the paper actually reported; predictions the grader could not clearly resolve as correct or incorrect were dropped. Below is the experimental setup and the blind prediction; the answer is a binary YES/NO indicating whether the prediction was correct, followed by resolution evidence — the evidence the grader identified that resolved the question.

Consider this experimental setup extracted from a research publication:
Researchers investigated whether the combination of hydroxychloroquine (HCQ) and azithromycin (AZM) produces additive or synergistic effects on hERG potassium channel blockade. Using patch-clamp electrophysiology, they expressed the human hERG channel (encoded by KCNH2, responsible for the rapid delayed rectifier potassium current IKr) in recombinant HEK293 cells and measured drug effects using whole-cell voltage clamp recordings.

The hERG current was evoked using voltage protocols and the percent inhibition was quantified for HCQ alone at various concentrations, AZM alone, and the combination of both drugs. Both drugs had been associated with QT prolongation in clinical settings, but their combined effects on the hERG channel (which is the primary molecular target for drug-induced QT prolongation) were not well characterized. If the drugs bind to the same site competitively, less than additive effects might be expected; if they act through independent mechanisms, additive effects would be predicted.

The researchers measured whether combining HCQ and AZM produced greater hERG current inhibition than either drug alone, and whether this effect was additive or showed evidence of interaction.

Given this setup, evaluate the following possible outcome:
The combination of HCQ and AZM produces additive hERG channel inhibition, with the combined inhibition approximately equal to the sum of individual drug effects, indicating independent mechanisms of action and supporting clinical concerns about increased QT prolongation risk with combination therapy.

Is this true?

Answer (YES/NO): NO